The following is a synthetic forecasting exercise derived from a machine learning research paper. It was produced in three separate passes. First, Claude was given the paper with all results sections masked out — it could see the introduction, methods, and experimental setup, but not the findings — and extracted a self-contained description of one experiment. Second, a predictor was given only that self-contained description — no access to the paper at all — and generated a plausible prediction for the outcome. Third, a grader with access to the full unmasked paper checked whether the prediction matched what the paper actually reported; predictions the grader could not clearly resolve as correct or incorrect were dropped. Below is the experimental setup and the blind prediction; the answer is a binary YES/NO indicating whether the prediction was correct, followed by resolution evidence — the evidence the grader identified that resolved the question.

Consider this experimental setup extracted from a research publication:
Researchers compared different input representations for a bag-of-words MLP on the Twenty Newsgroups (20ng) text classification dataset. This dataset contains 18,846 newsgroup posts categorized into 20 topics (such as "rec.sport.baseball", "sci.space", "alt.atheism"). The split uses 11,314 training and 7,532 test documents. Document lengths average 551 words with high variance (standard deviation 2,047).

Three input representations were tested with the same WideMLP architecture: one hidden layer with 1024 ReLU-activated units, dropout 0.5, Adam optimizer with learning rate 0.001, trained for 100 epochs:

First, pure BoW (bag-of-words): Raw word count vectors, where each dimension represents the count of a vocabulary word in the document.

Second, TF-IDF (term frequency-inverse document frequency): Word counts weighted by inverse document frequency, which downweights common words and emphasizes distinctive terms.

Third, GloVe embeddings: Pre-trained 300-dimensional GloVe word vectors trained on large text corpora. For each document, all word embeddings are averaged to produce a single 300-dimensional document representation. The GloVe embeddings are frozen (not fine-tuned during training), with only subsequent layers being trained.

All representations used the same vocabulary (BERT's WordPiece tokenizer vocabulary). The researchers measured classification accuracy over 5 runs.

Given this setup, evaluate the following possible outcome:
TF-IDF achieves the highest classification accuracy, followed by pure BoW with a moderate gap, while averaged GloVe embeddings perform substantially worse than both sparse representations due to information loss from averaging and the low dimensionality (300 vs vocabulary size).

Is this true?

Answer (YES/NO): NO